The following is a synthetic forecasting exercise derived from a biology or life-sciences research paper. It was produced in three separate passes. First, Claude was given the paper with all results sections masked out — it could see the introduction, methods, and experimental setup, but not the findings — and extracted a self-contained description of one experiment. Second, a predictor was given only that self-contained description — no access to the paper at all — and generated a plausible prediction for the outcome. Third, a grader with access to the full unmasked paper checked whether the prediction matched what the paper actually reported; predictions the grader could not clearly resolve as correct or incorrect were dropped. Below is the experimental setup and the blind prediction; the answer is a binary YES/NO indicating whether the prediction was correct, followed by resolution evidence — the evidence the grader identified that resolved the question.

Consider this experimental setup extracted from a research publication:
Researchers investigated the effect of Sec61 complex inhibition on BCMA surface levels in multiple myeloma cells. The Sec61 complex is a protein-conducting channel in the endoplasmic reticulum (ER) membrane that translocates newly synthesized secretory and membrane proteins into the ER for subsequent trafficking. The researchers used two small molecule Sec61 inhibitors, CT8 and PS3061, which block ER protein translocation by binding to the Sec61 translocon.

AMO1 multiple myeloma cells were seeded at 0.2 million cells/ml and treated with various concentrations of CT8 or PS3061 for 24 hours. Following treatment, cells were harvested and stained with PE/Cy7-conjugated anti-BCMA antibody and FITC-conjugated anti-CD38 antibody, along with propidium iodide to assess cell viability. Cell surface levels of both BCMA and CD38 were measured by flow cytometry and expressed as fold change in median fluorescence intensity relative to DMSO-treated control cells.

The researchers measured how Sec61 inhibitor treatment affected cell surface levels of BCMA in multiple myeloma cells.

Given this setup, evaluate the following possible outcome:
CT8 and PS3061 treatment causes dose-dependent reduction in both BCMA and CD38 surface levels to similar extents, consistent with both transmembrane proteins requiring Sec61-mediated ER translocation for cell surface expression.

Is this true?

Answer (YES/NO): NO